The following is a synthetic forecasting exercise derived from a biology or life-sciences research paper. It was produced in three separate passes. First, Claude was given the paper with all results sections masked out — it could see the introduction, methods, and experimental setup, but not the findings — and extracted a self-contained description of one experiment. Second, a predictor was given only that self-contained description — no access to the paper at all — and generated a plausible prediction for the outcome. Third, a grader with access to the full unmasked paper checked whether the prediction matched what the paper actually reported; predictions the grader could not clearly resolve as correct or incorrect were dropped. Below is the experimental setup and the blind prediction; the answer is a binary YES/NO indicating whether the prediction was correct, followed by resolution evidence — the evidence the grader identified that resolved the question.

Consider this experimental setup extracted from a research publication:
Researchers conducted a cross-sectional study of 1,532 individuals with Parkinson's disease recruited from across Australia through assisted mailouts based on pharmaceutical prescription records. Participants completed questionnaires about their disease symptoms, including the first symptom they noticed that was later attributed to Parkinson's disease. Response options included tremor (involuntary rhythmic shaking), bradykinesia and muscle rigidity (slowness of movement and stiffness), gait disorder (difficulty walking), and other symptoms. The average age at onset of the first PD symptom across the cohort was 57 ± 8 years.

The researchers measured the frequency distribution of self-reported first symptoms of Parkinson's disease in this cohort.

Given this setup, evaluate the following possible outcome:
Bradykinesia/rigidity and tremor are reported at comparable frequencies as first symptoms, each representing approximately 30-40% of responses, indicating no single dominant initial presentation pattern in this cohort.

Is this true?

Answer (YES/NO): NO